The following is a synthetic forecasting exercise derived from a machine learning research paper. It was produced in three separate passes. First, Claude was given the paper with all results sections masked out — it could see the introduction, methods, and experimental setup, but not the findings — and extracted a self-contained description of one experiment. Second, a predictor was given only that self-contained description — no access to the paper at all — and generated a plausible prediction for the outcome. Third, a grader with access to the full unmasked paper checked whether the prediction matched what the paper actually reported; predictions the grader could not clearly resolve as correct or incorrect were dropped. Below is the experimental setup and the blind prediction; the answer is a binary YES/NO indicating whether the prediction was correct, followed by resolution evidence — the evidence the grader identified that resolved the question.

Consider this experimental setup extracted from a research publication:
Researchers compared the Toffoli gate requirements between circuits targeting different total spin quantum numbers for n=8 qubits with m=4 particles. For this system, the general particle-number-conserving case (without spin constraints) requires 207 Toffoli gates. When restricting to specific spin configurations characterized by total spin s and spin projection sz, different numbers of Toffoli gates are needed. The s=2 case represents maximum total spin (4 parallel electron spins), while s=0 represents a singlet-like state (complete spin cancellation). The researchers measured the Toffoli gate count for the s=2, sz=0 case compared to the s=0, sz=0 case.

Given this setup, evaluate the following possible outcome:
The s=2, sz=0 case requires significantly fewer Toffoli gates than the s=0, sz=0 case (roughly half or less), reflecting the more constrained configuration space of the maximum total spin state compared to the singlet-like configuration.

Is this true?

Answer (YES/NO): YES